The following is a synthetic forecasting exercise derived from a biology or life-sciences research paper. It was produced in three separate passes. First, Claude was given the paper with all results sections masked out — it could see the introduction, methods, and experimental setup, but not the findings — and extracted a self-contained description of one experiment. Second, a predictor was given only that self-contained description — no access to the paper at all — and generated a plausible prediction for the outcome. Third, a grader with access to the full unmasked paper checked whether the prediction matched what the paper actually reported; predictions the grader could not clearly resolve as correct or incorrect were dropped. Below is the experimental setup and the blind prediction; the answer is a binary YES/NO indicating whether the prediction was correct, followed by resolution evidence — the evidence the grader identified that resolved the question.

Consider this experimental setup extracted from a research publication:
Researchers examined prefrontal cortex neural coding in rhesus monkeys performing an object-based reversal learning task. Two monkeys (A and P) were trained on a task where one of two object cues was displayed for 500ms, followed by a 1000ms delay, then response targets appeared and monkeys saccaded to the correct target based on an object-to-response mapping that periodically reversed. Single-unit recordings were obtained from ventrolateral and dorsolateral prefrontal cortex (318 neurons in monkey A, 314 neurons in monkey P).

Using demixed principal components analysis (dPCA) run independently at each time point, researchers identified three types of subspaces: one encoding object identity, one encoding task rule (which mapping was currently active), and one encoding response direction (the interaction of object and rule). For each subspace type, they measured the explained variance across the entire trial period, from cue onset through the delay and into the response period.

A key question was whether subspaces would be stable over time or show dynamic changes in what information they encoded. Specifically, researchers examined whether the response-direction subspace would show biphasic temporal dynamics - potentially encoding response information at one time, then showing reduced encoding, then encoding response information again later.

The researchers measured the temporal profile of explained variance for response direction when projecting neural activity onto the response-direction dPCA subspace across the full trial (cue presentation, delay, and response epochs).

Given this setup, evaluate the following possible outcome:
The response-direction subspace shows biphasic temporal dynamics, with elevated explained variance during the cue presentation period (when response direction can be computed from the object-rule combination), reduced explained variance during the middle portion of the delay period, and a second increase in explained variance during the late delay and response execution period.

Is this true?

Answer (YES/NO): YES